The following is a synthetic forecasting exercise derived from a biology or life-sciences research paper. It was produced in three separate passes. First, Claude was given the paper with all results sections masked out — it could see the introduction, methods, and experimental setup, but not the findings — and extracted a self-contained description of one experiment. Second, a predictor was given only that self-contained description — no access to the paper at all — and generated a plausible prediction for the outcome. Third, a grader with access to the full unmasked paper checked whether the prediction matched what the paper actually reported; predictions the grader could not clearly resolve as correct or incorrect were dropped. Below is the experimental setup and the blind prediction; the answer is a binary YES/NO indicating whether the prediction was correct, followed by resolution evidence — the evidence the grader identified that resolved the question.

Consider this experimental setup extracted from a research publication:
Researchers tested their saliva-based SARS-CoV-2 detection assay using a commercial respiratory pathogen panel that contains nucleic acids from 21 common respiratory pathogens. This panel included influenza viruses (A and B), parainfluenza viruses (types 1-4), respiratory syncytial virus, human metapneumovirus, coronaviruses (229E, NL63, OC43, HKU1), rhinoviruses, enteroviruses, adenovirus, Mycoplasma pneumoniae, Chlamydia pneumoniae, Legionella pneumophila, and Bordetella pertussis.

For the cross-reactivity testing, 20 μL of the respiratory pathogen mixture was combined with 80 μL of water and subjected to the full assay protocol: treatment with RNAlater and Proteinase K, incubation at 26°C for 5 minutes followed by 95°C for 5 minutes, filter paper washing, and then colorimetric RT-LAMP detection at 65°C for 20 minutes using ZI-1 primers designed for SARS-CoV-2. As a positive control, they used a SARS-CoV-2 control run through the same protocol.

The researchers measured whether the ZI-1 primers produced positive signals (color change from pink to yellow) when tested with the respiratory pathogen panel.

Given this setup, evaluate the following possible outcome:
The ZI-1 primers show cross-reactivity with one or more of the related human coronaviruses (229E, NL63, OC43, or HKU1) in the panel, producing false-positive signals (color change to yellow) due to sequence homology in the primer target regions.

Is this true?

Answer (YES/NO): NO